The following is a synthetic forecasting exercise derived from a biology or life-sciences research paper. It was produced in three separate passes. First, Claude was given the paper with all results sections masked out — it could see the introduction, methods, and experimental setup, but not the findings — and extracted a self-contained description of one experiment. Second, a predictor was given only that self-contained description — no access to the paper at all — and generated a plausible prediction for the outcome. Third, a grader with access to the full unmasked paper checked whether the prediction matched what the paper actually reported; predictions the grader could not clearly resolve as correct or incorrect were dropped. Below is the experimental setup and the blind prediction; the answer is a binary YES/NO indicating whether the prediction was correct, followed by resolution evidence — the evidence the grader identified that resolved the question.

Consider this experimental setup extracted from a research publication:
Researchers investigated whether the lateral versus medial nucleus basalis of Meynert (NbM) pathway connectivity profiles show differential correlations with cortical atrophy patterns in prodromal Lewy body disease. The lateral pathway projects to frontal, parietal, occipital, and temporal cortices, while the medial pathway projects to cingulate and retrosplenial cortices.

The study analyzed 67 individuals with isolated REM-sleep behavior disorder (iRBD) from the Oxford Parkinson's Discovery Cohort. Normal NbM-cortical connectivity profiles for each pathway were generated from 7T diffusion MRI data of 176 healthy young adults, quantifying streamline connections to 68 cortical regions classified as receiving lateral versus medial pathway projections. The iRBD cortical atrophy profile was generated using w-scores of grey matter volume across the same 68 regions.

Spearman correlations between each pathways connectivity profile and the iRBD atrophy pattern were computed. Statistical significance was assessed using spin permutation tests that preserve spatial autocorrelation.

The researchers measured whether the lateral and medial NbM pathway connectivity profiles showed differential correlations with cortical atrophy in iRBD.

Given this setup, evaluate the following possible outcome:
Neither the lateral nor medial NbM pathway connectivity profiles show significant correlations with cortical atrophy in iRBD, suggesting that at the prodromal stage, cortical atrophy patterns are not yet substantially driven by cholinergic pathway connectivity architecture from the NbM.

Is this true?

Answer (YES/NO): NO